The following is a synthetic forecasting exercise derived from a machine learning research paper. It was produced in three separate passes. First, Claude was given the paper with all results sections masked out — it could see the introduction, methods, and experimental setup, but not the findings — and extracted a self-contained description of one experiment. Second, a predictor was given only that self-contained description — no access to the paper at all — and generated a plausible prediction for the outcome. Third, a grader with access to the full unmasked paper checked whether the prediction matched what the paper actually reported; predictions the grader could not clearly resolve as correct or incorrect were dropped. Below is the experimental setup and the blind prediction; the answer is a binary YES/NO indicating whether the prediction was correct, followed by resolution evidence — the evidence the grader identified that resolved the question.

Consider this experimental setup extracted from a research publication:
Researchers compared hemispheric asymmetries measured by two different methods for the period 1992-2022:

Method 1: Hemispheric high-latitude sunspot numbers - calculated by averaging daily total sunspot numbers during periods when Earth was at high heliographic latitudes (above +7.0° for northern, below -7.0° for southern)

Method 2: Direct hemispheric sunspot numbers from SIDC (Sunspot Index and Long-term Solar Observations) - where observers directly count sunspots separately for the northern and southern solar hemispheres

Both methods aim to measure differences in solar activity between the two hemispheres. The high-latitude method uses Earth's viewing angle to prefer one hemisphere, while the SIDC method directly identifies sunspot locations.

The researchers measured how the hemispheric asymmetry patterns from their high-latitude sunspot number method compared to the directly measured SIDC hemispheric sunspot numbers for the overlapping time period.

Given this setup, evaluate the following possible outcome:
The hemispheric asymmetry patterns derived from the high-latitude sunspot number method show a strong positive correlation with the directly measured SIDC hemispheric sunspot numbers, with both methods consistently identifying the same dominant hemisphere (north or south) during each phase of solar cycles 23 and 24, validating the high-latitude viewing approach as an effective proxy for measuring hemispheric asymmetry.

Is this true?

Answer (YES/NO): NO